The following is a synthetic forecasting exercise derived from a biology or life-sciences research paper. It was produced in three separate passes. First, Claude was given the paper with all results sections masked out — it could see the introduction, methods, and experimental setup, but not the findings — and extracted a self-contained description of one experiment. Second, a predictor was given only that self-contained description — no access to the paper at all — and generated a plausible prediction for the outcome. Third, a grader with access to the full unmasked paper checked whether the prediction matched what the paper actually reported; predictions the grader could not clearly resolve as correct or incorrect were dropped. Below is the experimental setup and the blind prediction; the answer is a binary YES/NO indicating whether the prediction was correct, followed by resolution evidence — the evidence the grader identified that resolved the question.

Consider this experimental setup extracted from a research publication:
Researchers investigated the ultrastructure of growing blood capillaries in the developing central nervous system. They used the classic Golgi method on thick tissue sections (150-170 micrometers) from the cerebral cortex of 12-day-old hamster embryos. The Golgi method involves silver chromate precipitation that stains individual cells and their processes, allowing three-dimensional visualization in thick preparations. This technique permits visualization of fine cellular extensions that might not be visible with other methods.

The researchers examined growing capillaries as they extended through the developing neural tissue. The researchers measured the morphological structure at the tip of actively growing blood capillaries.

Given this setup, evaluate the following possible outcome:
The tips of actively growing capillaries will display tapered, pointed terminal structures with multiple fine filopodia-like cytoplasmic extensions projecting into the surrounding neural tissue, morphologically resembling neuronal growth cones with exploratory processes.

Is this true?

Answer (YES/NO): NO